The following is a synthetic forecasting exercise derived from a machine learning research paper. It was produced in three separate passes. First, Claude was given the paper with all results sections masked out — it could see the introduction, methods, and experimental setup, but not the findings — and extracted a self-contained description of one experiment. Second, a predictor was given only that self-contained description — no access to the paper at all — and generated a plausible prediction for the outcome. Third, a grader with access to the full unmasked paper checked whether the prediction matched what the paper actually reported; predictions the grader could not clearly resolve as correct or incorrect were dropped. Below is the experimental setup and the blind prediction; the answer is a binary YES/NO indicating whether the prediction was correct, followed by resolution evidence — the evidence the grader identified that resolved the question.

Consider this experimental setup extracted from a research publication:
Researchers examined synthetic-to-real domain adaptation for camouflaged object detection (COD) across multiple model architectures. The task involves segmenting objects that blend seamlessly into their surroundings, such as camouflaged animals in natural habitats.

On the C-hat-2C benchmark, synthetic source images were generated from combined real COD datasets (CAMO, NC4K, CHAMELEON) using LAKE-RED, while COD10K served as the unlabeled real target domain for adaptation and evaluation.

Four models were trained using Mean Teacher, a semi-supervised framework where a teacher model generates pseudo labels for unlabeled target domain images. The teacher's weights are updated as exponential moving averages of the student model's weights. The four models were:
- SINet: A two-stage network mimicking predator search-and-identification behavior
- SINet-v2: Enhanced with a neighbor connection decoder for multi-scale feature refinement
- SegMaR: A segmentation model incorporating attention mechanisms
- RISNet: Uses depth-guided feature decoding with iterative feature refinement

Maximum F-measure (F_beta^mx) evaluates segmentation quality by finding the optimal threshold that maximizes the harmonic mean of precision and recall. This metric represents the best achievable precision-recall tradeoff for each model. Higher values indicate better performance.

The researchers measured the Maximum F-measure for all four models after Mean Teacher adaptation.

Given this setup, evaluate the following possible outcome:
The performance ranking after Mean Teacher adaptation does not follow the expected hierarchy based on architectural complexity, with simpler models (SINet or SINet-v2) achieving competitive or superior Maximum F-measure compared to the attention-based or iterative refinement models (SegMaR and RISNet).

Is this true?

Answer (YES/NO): NO